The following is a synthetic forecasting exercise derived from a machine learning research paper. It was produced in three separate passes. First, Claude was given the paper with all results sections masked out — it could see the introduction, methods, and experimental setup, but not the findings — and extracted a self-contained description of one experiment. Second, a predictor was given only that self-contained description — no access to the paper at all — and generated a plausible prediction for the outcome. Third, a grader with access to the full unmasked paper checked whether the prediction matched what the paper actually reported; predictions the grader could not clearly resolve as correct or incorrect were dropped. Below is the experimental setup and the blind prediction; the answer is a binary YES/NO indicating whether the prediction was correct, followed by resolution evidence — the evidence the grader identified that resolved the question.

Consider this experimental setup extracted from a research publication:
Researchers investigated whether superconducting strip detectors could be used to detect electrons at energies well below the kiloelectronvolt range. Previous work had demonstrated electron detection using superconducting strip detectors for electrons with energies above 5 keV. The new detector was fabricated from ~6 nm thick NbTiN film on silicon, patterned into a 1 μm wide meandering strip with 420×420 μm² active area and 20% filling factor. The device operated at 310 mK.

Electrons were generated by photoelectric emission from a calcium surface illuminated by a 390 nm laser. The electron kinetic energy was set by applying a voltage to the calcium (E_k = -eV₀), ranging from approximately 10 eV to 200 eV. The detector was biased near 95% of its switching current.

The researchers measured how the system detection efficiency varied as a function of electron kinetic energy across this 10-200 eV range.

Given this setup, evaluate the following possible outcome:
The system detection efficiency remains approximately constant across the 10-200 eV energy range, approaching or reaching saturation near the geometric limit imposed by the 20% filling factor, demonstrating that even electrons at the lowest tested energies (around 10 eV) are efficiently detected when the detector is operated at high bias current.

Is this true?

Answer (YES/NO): NO